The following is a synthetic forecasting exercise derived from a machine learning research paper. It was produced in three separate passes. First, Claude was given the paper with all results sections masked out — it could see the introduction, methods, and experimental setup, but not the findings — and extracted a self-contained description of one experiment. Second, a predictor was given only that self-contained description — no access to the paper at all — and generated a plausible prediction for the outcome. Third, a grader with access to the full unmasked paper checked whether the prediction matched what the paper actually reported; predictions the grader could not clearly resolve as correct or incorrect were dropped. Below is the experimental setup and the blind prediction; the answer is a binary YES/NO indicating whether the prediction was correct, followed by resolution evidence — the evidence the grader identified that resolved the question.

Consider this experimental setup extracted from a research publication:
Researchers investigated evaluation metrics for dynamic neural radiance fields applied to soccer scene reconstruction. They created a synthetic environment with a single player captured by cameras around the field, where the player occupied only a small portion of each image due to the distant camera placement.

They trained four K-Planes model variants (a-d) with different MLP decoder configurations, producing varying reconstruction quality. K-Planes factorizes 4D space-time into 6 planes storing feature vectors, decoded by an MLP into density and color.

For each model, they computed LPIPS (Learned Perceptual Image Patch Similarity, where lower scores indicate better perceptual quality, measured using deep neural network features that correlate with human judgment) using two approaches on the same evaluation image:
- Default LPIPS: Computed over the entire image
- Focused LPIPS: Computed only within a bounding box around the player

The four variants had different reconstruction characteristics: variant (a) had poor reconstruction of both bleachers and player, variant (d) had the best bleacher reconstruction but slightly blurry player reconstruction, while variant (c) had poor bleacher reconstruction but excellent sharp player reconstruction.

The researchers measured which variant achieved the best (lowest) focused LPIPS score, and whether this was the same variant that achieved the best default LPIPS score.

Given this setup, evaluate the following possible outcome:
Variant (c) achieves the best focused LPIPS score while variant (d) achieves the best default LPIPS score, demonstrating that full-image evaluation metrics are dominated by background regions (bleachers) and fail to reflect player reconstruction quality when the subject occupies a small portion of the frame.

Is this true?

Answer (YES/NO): NO